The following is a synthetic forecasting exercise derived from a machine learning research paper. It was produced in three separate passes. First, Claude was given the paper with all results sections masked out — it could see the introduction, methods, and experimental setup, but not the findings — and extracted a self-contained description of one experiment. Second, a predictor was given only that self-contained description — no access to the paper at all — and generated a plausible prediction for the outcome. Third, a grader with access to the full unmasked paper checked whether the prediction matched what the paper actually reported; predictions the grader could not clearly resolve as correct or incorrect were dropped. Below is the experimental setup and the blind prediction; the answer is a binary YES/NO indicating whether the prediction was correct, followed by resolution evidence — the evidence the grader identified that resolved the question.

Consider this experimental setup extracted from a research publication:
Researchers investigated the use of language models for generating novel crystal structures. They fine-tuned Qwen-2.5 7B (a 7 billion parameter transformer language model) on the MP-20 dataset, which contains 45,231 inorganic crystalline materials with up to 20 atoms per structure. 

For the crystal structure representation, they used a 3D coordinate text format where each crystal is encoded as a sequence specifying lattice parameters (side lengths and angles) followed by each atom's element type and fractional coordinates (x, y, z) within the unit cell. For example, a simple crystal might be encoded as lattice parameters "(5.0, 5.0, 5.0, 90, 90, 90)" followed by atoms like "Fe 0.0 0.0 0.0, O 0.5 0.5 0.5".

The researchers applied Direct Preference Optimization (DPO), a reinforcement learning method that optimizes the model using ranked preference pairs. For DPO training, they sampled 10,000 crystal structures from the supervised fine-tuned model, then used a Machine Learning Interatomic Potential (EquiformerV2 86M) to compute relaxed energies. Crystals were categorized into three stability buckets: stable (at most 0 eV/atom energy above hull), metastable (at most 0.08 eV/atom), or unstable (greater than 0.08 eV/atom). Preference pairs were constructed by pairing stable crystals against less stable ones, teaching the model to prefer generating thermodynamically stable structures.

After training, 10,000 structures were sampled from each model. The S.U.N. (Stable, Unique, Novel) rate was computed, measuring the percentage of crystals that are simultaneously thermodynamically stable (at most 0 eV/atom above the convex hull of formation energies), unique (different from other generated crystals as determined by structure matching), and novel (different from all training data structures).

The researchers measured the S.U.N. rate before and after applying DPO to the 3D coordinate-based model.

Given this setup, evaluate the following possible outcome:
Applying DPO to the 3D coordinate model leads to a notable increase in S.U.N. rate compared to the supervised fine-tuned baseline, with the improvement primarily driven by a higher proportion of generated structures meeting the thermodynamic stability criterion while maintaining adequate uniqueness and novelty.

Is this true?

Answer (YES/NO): NO